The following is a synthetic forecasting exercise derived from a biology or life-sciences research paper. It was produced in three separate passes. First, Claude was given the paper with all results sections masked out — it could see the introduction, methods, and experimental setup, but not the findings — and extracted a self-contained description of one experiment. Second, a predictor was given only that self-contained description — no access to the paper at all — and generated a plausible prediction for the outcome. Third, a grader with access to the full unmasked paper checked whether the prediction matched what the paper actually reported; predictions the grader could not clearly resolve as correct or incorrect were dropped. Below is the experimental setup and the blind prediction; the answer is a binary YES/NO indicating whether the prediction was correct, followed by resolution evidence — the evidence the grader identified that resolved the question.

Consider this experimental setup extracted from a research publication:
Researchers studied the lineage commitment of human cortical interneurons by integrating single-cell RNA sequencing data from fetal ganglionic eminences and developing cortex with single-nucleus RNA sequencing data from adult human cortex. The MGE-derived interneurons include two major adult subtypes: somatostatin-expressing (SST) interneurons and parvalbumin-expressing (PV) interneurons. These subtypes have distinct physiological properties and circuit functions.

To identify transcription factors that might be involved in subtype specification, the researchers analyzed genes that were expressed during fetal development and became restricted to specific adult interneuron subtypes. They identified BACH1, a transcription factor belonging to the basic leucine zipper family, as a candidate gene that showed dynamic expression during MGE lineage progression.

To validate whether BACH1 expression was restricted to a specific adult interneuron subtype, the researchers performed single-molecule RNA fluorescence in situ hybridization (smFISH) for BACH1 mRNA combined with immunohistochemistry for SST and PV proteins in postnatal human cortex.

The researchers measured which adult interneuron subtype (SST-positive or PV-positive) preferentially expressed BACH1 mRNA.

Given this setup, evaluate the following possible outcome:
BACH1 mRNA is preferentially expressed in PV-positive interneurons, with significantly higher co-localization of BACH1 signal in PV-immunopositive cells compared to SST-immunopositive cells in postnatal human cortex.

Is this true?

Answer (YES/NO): NO